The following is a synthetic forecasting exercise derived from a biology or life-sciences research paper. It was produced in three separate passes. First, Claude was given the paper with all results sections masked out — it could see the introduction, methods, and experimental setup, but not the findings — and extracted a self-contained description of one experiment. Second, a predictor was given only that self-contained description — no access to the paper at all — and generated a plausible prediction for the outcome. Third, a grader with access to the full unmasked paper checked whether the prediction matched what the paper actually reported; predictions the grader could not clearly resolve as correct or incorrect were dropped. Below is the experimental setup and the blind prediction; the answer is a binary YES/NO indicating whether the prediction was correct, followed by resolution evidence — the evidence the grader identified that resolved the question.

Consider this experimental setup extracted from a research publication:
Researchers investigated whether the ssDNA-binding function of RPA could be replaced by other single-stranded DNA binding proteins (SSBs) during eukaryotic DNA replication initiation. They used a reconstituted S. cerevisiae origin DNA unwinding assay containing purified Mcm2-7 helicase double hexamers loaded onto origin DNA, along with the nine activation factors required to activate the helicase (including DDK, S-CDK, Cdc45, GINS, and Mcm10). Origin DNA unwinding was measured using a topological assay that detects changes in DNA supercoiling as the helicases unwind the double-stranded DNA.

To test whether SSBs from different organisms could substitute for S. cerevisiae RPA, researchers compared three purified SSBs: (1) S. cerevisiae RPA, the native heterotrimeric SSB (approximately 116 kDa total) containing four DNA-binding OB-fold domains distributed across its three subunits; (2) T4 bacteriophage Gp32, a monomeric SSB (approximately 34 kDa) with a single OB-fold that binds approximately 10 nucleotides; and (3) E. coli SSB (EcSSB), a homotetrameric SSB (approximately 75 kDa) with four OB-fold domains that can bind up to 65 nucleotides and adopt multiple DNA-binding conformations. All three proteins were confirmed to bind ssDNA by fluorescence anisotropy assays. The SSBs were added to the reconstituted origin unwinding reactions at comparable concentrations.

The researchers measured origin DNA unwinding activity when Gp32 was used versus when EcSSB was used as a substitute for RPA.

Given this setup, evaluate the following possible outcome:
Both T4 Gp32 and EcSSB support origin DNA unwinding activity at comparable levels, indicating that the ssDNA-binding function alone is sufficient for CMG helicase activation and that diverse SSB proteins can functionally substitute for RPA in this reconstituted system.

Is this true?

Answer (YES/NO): NO